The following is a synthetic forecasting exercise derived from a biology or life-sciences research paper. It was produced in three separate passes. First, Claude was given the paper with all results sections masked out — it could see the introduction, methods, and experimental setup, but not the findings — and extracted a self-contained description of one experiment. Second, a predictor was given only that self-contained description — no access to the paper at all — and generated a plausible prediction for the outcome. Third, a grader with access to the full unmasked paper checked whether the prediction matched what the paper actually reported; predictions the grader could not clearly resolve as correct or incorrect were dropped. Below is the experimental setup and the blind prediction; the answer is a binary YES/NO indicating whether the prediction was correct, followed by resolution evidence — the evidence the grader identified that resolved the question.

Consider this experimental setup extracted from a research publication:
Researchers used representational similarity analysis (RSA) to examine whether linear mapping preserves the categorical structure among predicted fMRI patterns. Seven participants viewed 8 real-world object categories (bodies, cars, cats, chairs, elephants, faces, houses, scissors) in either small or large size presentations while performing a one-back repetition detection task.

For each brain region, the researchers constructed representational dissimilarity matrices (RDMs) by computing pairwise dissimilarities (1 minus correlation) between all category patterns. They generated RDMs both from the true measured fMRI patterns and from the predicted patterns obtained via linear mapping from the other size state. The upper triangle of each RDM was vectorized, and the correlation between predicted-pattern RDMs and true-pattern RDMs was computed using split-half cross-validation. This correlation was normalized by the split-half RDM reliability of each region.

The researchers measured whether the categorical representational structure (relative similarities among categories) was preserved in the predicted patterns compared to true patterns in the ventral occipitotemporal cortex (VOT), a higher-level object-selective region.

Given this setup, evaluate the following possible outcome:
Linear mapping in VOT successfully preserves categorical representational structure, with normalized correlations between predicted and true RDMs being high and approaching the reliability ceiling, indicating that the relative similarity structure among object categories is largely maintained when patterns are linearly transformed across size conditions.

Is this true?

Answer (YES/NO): NO